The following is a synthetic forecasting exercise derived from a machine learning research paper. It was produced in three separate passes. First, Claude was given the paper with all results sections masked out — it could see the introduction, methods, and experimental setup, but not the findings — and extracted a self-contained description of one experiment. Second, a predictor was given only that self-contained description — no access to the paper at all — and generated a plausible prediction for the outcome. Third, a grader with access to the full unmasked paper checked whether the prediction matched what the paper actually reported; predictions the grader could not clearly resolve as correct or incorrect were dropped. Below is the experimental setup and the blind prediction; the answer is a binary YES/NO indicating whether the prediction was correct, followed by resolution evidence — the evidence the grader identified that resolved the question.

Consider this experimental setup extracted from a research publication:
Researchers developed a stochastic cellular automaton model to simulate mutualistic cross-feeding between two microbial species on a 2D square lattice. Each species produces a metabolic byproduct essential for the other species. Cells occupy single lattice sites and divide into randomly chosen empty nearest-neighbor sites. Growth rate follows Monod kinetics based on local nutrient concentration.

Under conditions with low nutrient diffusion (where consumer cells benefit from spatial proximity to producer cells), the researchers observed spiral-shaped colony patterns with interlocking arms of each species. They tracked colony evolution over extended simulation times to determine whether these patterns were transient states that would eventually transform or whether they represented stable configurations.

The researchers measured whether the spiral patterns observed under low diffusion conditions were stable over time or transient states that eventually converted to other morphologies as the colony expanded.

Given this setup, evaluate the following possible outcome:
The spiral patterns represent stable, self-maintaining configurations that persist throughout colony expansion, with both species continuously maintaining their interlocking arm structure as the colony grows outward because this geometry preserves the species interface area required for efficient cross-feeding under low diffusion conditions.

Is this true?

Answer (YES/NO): YES